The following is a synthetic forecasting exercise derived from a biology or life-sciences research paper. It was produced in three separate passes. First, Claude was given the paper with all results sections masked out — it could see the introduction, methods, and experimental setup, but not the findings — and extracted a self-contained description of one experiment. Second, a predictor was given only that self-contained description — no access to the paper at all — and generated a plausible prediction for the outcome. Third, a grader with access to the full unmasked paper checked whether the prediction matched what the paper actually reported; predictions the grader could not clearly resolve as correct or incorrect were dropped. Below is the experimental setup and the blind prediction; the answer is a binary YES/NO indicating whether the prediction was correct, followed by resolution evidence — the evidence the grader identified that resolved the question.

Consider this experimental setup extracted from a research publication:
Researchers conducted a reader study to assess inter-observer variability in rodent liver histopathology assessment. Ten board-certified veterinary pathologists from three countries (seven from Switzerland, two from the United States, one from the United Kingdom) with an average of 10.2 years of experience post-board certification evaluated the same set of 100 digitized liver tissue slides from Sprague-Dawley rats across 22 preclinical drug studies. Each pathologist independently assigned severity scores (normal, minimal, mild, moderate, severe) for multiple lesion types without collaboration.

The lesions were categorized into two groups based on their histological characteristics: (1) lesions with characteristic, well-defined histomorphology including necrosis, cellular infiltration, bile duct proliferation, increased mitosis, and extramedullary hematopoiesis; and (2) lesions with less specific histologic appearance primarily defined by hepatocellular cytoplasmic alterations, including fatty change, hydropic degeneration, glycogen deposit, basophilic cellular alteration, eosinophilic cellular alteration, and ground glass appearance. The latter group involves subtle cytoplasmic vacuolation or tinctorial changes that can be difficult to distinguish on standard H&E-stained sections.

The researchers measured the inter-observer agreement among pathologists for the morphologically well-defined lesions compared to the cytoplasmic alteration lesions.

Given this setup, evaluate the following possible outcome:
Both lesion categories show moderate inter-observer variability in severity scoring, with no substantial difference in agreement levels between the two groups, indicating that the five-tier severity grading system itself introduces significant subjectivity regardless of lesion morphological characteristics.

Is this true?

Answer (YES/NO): NO